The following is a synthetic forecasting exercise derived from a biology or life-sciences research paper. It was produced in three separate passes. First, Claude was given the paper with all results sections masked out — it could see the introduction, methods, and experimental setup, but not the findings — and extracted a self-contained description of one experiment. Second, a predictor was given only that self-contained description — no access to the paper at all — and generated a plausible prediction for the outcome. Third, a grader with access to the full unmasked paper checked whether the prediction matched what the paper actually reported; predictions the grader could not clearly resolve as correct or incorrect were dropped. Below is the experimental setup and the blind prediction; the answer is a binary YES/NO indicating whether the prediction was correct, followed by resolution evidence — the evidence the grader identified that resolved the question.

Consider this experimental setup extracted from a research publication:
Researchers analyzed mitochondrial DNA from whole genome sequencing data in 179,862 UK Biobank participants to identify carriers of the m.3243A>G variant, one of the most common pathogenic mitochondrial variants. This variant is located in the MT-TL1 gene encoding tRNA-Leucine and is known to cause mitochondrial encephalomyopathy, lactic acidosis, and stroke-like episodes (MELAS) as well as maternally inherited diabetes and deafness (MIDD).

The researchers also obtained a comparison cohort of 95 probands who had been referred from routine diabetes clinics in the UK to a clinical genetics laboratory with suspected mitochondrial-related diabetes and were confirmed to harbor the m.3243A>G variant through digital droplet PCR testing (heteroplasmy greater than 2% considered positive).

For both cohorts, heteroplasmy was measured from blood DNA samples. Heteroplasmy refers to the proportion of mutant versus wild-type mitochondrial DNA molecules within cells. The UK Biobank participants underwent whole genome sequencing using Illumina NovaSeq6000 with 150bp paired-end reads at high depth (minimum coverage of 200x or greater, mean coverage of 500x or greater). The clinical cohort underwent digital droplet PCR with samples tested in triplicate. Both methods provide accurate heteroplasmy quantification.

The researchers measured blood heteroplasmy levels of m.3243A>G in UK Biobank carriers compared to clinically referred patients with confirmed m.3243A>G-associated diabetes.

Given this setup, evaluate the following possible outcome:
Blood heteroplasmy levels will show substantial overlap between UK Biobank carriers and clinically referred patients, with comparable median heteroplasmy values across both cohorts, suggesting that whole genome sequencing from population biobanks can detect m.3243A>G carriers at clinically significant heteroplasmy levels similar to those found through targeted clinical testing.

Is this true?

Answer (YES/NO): NO